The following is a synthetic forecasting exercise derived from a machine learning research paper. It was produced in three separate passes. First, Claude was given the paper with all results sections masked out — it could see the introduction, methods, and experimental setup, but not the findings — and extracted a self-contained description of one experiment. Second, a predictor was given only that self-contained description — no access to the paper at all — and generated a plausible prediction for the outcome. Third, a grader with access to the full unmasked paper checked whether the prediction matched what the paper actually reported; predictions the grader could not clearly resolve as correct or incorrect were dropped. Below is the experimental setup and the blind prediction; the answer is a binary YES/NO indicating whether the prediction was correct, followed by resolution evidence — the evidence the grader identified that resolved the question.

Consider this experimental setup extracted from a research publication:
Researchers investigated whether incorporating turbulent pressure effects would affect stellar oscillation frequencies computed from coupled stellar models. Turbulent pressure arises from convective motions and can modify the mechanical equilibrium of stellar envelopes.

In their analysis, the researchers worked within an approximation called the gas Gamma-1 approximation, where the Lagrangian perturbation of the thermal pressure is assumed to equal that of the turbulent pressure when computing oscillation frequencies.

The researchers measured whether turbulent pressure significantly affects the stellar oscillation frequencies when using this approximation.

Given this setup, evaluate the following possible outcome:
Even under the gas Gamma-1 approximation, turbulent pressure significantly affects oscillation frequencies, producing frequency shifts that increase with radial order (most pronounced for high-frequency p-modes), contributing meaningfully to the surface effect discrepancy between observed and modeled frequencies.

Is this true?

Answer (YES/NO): NO